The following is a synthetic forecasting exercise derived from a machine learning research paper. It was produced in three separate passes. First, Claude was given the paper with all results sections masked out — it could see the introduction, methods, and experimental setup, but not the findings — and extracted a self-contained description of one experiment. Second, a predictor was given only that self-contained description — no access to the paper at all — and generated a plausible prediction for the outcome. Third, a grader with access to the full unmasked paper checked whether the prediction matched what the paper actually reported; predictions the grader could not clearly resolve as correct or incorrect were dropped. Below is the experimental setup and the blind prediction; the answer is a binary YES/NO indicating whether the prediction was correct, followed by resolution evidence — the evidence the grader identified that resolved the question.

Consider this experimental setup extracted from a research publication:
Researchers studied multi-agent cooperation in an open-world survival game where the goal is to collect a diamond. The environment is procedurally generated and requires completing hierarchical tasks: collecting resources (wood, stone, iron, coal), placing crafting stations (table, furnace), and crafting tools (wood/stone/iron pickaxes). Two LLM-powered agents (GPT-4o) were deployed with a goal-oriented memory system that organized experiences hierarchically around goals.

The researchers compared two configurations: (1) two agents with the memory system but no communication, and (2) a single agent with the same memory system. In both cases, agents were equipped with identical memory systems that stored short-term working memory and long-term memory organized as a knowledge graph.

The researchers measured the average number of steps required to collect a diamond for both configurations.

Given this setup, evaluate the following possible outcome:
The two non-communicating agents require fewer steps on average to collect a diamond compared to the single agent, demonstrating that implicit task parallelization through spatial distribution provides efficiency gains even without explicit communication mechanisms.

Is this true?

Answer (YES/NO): NO